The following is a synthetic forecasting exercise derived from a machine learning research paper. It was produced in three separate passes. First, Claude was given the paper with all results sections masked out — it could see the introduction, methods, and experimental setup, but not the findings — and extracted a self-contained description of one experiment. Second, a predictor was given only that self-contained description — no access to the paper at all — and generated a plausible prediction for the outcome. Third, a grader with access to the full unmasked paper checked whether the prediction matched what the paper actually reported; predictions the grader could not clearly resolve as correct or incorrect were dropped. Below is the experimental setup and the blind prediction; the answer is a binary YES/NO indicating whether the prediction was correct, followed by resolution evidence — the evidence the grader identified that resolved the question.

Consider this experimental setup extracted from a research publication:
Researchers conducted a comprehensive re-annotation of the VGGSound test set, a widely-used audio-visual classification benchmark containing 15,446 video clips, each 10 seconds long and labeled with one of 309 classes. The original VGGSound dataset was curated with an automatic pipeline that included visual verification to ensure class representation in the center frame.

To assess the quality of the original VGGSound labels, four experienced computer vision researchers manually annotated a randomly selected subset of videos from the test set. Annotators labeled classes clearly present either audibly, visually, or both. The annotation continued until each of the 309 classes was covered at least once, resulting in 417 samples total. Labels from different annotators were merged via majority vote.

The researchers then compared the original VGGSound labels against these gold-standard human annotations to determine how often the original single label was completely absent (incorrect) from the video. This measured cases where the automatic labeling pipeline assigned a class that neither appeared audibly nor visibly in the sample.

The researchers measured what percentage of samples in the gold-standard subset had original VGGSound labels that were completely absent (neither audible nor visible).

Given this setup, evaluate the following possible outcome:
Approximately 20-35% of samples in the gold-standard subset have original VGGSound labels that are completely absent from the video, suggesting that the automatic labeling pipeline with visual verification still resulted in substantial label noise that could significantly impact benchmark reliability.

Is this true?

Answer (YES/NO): YES